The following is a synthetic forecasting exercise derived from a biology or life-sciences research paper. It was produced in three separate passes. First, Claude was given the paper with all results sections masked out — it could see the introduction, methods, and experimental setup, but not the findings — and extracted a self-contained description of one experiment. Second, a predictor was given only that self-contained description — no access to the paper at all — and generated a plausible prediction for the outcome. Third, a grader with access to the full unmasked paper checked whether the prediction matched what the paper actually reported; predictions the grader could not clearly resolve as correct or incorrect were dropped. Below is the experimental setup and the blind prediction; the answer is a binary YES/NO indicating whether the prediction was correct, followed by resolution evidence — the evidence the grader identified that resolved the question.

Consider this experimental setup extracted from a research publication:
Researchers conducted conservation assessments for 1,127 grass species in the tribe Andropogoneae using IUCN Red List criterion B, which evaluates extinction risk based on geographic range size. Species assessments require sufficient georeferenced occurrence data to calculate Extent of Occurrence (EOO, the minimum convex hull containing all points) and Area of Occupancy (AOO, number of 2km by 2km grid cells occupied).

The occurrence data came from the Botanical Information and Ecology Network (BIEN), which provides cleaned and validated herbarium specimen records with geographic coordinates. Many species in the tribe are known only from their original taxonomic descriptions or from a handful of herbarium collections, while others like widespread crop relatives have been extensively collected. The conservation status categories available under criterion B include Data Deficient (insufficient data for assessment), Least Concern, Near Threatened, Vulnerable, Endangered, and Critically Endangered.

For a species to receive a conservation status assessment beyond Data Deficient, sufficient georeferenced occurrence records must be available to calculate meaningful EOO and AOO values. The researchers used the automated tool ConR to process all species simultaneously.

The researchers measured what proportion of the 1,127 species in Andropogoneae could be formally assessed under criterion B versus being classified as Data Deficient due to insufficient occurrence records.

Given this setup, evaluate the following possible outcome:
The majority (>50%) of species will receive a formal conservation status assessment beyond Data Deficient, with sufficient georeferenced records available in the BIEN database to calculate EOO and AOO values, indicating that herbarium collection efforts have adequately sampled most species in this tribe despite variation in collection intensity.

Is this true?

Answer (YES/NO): NO